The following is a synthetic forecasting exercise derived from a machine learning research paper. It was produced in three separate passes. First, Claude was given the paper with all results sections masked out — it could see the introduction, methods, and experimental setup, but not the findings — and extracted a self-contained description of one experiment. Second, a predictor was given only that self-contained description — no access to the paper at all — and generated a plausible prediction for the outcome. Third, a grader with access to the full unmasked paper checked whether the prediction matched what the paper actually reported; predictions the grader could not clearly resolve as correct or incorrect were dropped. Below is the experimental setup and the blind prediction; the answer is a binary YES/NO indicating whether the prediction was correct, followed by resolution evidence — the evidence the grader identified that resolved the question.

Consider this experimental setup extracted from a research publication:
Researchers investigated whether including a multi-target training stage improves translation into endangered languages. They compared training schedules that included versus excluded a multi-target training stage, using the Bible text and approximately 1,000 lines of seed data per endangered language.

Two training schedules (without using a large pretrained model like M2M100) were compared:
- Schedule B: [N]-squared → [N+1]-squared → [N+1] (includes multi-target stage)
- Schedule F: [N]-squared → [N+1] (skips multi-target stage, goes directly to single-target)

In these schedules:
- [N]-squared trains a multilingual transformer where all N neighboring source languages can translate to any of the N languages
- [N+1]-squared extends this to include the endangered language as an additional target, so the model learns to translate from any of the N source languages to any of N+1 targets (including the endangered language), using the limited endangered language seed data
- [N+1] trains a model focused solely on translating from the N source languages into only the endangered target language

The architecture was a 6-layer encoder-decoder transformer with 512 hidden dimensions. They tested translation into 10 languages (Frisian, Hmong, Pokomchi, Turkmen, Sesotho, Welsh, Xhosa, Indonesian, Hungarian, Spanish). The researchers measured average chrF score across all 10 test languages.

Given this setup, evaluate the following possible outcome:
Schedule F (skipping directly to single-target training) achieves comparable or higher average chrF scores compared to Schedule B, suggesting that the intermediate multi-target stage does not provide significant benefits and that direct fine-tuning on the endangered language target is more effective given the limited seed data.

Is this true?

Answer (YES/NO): NO